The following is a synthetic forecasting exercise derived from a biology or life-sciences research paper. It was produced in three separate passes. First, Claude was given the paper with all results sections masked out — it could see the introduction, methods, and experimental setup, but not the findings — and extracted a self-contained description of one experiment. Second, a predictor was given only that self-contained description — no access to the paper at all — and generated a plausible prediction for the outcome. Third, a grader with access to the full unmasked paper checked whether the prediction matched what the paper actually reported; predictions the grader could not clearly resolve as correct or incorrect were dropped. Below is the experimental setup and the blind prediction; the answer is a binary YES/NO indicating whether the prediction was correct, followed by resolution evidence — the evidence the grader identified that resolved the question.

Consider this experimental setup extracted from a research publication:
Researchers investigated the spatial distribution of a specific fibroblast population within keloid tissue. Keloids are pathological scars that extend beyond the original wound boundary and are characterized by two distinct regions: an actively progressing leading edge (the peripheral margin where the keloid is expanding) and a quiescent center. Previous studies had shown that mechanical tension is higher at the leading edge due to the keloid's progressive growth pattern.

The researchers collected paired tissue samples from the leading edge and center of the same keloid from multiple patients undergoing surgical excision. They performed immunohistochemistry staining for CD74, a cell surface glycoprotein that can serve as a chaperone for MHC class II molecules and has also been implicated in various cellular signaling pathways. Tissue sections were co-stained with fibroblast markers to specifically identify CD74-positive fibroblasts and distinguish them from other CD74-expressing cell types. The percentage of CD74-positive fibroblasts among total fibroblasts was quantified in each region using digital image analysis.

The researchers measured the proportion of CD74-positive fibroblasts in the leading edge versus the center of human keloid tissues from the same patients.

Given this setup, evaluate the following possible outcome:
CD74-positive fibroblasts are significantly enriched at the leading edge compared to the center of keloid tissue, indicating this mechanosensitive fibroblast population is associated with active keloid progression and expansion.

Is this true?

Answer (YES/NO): YES